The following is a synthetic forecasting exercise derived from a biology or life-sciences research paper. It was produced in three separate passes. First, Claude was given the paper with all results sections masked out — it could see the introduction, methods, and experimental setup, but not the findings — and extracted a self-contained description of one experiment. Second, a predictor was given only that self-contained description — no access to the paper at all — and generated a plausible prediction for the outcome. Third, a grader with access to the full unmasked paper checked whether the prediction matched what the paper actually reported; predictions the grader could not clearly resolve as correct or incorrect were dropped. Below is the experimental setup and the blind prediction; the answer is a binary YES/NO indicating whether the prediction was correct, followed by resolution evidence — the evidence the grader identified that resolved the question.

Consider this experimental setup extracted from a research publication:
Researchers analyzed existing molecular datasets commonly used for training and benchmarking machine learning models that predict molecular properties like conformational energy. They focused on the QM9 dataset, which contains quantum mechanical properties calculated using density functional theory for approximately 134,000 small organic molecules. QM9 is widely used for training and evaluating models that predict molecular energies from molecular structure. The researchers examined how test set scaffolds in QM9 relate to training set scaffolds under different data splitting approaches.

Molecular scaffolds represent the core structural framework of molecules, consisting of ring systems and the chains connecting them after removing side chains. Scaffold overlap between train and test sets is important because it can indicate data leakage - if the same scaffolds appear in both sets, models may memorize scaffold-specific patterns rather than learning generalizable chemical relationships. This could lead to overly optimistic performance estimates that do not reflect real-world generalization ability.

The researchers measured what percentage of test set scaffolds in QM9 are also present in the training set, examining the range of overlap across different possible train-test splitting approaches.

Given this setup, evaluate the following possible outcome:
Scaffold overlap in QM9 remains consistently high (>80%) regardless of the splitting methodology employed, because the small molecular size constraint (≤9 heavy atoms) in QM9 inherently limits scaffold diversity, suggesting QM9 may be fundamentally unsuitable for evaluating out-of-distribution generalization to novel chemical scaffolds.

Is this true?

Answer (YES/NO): NO